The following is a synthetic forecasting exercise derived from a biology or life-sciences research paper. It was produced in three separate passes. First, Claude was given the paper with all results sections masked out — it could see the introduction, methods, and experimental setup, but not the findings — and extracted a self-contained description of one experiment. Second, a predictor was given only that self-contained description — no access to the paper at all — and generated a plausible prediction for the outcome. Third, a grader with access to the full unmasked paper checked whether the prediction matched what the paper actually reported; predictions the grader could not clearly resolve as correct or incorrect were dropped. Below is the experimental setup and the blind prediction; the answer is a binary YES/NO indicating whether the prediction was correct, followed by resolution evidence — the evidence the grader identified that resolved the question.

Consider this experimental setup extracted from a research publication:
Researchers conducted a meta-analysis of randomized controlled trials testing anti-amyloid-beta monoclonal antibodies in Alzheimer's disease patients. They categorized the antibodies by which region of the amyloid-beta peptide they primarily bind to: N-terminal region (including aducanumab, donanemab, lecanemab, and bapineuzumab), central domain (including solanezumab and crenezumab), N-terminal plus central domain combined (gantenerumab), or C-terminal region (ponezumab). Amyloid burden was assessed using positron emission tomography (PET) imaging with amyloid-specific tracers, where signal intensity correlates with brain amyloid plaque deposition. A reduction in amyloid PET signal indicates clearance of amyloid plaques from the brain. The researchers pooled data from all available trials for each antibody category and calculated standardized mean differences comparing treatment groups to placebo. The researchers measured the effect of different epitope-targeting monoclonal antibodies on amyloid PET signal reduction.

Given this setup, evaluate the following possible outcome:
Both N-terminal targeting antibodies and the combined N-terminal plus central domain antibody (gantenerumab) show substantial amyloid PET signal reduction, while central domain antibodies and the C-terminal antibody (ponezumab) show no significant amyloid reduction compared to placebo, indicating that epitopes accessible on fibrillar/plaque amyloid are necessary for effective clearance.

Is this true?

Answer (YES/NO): NO